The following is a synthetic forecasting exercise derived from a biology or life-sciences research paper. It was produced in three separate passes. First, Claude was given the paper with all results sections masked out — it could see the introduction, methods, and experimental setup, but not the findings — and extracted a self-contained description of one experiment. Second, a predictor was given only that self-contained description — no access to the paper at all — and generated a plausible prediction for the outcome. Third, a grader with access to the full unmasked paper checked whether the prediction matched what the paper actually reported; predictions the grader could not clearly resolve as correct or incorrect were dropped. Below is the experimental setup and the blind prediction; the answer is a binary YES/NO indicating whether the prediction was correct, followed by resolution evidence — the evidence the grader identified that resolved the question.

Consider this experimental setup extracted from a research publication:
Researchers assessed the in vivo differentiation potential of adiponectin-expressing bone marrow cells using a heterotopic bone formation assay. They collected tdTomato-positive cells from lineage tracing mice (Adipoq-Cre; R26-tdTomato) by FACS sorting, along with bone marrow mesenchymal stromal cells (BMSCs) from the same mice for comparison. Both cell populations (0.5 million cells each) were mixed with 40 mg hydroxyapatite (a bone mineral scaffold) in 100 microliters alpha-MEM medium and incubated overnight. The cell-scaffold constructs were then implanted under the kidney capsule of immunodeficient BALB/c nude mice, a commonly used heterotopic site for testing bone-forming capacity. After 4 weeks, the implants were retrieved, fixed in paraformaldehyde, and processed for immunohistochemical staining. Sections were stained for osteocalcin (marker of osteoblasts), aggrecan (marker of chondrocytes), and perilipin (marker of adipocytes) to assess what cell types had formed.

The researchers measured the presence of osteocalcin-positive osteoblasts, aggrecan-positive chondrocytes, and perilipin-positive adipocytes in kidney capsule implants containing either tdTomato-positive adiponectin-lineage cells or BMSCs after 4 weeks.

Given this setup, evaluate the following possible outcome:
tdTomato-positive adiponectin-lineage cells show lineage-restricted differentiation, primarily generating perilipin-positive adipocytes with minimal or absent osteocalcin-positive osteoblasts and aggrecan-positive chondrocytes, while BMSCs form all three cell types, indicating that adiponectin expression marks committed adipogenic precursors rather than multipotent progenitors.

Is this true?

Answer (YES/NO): YES